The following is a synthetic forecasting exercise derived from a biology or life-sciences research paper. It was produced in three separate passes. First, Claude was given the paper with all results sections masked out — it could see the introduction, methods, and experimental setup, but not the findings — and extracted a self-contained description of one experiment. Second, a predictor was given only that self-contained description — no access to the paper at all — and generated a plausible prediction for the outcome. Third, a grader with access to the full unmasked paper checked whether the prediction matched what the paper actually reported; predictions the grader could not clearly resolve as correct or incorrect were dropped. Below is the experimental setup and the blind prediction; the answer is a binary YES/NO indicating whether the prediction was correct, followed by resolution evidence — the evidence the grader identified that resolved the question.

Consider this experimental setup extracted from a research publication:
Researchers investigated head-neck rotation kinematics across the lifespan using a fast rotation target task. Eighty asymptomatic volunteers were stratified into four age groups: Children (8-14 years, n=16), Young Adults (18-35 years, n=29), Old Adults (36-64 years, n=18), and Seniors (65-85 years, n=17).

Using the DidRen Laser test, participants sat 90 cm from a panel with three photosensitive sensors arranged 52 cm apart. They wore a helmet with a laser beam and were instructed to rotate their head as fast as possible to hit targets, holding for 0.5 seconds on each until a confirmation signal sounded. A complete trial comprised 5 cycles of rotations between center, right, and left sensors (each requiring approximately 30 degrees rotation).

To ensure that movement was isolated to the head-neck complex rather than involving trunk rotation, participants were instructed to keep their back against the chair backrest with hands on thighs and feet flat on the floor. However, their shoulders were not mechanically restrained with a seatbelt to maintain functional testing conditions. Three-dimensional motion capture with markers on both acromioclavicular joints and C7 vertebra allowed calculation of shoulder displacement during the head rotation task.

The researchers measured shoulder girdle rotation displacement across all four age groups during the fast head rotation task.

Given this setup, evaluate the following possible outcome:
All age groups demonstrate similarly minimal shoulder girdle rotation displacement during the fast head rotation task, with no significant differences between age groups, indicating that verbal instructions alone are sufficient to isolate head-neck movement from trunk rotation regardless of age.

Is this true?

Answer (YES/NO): YES